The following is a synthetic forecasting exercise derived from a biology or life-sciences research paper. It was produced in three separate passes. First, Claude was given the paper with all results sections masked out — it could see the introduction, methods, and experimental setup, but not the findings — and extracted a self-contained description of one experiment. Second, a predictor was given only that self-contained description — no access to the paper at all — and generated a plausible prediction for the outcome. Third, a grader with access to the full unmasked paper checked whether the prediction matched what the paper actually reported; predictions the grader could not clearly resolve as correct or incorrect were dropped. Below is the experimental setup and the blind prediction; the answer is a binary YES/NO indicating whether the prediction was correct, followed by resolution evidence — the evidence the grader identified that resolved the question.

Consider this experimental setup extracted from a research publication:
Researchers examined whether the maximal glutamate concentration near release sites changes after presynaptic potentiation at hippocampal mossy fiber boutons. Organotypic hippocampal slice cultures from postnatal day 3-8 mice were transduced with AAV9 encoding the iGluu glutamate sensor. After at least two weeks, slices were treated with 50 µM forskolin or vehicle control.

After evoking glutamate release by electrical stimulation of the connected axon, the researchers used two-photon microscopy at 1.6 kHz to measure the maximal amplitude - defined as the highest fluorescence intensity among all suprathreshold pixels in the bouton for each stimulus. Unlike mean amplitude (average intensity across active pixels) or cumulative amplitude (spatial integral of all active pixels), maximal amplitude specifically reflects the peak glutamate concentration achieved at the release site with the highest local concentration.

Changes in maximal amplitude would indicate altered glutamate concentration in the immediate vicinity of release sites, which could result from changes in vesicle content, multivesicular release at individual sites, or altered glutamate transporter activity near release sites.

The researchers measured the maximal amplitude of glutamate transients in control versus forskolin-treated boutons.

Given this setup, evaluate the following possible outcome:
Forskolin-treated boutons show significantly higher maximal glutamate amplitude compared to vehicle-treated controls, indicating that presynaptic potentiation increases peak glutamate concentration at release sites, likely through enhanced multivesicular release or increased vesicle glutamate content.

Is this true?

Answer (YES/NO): NO